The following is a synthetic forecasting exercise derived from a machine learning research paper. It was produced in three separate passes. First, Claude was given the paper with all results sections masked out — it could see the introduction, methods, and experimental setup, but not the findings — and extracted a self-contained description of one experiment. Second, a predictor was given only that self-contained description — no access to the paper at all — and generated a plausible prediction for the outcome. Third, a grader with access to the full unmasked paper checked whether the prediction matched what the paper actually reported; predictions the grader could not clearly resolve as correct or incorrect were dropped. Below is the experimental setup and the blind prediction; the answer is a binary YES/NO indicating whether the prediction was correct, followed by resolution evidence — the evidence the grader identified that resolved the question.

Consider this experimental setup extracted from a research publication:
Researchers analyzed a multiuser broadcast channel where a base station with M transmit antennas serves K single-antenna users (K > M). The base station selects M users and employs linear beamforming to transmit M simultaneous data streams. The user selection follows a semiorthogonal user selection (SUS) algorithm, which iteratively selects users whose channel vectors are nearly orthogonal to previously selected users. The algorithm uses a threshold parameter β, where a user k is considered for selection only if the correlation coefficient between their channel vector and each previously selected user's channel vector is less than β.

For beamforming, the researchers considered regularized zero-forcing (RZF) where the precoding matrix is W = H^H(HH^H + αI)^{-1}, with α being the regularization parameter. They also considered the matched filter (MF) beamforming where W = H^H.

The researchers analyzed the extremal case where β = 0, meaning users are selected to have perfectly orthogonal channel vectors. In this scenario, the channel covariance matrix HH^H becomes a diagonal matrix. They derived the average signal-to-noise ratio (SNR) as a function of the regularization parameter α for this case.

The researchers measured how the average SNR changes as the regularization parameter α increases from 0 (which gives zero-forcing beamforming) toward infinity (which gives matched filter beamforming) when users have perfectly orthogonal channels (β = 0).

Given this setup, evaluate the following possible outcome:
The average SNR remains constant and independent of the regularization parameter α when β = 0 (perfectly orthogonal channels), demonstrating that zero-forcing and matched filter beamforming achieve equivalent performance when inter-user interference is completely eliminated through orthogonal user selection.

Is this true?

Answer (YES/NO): NO